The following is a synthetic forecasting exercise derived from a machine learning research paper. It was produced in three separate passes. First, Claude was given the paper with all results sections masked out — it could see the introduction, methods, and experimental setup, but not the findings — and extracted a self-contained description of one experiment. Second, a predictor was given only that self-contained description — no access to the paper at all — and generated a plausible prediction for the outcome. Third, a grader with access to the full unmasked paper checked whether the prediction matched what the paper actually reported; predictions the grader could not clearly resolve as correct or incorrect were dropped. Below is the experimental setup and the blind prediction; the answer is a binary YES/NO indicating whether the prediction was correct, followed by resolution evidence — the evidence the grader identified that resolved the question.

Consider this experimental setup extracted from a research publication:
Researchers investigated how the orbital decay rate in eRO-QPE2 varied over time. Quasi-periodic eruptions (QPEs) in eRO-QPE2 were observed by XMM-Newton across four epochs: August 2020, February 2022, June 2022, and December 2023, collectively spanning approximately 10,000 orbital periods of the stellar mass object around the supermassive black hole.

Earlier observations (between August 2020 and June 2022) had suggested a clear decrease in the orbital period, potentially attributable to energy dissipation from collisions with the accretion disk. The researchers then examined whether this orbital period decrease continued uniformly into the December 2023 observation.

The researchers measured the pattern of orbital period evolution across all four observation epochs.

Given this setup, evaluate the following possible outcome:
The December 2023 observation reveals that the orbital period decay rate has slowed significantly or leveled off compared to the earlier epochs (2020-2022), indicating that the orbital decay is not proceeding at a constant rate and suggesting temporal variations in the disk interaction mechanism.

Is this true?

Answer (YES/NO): YES